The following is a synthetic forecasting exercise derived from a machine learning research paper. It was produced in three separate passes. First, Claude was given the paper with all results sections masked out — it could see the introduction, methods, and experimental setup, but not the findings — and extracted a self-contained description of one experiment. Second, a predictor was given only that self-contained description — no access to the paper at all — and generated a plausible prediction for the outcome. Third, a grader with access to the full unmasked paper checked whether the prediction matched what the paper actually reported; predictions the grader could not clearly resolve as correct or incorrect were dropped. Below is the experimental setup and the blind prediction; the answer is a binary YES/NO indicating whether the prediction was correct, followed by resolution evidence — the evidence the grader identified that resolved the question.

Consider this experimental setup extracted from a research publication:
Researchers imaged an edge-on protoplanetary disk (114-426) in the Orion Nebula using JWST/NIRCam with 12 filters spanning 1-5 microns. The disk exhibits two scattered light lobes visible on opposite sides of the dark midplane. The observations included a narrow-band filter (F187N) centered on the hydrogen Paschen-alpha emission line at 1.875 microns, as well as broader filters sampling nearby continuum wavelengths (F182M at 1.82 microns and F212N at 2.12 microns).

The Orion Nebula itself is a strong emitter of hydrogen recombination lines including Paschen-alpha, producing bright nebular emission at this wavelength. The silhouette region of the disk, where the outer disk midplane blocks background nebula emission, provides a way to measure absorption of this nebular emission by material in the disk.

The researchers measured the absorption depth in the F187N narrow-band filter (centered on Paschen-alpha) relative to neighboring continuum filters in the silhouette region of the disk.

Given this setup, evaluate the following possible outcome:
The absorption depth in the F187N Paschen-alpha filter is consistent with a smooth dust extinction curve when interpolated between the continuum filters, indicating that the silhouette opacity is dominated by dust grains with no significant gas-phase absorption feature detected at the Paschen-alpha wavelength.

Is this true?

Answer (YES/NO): NO